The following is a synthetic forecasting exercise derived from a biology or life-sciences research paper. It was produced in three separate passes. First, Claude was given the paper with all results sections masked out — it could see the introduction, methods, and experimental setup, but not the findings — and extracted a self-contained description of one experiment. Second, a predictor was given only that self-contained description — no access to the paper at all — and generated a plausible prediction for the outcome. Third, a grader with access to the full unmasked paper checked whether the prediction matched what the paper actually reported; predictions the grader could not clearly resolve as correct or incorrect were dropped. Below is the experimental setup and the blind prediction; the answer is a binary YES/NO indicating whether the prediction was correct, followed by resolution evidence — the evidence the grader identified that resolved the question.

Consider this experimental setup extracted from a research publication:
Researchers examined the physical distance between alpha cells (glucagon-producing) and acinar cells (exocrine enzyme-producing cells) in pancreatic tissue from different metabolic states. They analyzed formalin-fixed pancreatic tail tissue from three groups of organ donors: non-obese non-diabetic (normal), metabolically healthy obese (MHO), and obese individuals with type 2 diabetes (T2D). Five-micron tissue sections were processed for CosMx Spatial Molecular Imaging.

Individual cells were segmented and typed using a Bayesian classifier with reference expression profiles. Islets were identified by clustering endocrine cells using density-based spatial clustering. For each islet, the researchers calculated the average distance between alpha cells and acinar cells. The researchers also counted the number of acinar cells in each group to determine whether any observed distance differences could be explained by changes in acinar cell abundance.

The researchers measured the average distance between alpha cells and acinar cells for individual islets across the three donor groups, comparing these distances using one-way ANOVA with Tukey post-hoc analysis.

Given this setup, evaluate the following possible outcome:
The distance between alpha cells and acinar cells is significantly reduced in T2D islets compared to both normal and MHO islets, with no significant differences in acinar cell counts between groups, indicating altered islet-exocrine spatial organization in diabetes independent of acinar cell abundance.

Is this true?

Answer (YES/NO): NO